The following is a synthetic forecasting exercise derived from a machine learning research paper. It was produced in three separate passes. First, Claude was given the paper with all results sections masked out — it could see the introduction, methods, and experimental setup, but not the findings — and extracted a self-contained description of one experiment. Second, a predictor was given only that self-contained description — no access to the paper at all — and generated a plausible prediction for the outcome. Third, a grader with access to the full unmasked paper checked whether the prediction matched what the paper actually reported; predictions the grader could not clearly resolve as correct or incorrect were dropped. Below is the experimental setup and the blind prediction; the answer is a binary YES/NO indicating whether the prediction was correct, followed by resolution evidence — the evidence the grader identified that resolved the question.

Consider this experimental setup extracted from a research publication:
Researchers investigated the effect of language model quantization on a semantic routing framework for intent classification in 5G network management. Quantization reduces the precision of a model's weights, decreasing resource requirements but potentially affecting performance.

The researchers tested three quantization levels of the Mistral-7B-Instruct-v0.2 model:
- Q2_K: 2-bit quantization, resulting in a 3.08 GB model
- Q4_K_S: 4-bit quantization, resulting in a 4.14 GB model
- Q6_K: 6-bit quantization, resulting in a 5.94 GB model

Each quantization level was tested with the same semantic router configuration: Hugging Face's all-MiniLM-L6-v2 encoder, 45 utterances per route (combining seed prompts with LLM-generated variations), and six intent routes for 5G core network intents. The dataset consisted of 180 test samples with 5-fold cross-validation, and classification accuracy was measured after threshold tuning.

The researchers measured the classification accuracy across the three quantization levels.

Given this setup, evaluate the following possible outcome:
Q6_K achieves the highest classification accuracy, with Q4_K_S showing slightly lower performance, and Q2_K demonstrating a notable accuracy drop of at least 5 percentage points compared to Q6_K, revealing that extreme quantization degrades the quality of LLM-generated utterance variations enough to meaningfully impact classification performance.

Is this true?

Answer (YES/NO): NO